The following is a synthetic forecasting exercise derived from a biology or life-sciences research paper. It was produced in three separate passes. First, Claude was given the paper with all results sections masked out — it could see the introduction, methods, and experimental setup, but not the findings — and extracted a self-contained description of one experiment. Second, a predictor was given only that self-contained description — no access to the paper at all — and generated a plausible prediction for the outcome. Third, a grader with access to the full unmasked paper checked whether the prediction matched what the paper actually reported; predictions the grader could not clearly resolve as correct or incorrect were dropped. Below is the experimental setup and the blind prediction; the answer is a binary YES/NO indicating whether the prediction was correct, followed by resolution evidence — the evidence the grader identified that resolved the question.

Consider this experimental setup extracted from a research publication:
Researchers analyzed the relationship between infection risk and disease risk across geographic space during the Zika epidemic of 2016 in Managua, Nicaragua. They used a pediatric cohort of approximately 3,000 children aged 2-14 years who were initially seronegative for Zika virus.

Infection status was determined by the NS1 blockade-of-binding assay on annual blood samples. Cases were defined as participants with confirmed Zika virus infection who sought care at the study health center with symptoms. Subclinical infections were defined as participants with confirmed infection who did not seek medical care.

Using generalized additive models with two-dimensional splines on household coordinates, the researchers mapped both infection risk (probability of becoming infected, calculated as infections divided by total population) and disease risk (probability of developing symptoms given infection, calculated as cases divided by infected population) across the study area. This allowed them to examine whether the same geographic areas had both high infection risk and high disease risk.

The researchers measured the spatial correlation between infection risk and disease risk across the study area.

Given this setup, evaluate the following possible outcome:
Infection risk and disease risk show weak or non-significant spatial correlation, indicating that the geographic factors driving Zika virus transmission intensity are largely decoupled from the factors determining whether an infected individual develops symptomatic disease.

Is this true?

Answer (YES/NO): YES